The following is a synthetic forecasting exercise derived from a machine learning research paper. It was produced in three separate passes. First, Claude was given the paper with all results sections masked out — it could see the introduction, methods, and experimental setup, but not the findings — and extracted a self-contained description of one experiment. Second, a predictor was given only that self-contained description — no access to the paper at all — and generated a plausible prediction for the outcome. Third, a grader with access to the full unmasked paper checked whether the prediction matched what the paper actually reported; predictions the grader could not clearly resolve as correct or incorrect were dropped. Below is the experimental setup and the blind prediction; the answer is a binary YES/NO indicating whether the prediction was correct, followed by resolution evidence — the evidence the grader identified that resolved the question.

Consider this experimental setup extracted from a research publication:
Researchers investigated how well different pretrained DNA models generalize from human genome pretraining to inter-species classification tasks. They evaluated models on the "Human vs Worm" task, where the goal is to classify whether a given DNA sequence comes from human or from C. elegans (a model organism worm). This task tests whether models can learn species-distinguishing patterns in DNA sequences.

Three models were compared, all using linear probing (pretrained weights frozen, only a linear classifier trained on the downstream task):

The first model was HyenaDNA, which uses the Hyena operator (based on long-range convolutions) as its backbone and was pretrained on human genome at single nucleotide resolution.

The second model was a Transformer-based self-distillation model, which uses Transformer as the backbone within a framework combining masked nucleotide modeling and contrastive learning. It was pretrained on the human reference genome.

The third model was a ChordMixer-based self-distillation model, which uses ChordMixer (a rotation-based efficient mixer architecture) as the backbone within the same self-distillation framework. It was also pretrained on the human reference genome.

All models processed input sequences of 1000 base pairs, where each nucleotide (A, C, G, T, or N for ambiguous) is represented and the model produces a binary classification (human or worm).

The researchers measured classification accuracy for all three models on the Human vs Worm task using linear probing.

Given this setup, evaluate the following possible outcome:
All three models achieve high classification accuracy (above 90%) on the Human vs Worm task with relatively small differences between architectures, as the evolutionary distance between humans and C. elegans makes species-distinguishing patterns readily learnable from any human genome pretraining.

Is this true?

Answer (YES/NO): NO